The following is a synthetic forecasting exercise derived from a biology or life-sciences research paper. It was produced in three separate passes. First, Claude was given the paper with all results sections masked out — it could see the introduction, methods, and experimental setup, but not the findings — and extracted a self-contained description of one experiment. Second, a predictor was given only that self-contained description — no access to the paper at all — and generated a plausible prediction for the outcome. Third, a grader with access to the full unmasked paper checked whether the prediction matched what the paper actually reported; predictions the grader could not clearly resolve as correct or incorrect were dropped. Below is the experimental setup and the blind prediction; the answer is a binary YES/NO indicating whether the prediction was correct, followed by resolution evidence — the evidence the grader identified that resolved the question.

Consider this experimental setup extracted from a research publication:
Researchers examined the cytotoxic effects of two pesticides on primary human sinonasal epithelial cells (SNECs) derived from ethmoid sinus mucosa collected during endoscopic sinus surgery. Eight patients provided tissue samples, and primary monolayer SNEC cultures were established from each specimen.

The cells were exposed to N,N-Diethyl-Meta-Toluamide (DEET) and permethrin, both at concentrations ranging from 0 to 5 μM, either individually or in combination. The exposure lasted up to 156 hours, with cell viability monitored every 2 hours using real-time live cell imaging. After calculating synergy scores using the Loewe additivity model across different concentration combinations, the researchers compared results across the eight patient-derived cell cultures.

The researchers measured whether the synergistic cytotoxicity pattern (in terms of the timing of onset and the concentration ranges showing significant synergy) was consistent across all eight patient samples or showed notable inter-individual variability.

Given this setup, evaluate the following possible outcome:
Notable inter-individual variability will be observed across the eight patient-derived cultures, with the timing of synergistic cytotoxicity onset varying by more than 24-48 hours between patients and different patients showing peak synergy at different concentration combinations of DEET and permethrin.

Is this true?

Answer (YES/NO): YES